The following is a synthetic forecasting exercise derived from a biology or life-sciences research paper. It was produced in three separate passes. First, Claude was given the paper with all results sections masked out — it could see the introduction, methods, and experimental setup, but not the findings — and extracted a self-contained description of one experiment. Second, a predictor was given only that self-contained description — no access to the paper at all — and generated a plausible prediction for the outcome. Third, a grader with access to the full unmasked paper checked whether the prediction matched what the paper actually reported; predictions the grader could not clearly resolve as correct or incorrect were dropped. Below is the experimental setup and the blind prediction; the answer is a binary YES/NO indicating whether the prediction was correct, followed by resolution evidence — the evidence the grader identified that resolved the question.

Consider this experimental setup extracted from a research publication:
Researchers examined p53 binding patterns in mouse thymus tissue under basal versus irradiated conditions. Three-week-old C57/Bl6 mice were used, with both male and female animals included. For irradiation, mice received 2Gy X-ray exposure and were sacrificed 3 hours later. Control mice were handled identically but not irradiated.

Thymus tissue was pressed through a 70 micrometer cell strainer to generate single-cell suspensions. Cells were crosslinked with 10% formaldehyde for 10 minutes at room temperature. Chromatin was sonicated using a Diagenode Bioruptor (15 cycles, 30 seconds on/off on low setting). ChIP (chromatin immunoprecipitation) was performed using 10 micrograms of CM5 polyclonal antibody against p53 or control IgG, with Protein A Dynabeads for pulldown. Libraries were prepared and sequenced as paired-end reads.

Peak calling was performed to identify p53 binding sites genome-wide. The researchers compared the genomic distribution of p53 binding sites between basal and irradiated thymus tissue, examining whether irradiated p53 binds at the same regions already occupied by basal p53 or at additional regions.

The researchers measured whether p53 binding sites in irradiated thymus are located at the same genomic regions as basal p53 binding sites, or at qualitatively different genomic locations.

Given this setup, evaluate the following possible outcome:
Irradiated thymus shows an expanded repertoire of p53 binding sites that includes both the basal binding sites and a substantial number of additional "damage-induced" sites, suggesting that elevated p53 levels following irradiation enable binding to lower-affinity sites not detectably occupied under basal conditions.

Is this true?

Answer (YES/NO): NO